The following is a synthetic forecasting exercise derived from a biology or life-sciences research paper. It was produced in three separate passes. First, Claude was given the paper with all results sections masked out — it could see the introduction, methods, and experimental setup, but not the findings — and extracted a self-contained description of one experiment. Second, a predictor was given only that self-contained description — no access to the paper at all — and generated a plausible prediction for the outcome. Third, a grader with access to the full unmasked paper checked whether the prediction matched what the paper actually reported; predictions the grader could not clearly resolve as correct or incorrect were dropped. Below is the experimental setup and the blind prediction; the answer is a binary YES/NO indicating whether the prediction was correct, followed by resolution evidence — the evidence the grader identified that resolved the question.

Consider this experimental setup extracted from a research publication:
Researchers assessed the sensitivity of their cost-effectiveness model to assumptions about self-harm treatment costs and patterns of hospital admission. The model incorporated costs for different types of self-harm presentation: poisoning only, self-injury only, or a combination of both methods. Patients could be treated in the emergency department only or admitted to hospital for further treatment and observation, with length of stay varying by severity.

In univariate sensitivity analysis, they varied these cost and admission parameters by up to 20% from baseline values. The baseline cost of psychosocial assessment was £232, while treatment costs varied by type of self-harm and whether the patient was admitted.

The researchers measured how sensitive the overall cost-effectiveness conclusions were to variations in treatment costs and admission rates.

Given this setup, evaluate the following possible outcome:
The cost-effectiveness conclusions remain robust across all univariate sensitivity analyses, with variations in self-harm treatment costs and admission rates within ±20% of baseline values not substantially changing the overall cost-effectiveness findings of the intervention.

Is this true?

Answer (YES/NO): YES